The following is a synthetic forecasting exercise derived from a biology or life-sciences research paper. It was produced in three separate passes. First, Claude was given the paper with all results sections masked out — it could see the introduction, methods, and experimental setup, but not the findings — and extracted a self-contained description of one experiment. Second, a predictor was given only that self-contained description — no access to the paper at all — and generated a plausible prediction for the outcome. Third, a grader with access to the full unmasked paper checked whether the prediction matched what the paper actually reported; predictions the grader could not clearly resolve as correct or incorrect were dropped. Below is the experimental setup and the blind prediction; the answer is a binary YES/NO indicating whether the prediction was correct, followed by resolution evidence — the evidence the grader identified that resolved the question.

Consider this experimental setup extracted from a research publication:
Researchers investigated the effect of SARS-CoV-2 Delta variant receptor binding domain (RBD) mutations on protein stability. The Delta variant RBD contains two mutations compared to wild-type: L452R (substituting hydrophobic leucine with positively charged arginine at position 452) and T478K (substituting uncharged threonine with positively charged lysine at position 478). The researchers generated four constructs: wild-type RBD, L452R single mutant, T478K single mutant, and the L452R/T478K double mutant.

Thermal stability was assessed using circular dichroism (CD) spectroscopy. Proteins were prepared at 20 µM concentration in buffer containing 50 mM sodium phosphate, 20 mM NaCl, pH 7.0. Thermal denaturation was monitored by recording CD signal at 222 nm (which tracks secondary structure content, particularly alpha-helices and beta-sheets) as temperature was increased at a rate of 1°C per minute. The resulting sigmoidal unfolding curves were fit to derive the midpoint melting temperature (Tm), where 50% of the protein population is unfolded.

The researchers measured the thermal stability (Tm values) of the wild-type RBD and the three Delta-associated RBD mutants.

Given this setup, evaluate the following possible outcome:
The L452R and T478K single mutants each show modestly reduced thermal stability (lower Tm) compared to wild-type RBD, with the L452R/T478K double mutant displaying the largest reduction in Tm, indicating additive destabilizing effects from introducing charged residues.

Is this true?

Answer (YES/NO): NO